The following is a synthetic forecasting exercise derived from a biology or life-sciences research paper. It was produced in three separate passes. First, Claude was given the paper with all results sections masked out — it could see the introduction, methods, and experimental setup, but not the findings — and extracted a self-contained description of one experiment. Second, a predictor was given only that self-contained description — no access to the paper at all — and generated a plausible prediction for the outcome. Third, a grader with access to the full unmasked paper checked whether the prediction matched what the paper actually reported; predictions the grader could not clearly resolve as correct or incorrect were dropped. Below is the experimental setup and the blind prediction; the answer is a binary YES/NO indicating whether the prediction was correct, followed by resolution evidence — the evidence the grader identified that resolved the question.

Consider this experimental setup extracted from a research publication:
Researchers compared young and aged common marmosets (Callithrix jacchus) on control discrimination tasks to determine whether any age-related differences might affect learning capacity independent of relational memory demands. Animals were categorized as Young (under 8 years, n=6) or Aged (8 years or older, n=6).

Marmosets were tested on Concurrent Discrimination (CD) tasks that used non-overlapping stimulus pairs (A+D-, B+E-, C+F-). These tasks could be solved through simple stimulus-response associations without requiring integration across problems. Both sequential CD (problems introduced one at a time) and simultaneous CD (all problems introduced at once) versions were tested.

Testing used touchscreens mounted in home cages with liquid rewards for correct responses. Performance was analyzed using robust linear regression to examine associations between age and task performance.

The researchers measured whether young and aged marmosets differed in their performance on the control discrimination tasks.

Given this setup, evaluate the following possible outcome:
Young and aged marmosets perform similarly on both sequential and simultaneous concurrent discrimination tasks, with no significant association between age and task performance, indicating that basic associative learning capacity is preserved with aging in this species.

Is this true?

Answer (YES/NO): YES